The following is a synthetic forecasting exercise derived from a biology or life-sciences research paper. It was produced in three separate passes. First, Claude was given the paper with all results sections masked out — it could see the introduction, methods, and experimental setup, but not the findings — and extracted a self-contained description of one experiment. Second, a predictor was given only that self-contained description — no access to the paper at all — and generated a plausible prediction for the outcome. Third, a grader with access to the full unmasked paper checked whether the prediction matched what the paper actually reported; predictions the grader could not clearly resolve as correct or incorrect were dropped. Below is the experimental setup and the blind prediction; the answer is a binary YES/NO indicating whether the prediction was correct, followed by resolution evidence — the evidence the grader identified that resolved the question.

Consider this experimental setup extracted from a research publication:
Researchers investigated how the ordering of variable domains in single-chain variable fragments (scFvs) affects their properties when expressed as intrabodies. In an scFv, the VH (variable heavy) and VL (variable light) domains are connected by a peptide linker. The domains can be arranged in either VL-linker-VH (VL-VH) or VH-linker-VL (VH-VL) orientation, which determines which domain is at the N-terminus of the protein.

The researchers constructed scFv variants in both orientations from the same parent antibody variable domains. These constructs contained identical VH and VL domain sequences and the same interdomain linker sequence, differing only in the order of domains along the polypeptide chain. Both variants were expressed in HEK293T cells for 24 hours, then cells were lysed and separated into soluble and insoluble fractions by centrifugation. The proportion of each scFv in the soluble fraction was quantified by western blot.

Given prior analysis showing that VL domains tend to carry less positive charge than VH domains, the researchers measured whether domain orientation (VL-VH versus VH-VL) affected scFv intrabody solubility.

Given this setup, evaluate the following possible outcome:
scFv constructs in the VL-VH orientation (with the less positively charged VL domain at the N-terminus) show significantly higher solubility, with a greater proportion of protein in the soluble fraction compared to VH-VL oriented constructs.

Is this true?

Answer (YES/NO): NO